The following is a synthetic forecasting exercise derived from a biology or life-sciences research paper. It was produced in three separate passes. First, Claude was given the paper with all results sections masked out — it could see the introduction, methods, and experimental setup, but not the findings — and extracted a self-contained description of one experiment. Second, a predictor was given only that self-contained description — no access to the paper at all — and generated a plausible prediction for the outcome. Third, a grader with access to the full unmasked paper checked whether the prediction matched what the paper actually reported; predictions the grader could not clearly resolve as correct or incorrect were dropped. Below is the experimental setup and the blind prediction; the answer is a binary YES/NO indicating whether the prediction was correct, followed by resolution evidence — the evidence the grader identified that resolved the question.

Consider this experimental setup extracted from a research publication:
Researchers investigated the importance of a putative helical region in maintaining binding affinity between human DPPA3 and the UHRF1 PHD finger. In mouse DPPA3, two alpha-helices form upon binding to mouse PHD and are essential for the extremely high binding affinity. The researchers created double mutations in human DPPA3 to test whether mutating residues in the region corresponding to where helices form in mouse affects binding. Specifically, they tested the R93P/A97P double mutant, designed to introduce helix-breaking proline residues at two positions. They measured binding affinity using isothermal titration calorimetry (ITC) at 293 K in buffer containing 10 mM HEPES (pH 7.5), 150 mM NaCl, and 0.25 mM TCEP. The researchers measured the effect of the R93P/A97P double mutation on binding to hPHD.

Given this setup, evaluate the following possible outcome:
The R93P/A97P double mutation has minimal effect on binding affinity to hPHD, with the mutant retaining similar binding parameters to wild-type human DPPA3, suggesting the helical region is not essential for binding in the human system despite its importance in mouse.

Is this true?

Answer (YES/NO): NO